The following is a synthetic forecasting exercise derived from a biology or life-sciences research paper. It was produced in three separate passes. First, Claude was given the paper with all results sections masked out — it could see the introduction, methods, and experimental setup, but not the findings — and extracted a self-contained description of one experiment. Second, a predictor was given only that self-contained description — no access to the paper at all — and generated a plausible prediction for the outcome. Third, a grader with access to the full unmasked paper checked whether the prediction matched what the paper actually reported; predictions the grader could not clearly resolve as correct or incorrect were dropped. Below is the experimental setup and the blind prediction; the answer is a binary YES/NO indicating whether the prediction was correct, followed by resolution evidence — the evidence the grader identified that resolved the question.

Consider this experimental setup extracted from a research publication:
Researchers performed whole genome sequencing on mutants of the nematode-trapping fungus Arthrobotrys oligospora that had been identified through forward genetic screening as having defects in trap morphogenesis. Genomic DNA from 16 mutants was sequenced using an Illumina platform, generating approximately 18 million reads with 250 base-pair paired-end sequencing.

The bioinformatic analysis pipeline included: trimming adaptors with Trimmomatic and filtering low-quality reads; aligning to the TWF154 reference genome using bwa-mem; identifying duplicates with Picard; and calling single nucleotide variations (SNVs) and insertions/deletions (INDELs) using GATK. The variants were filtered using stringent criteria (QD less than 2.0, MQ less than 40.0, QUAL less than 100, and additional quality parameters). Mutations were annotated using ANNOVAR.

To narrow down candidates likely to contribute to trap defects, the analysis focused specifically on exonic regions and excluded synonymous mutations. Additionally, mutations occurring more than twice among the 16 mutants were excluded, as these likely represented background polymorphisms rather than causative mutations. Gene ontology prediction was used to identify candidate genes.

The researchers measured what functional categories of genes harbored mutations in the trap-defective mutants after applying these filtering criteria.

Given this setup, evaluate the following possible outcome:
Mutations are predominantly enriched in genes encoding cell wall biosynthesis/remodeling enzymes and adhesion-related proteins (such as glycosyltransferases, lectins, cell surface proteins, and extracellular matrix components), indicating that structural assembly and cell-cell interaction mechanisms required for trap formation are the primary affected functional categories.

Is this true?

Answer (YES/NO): NO